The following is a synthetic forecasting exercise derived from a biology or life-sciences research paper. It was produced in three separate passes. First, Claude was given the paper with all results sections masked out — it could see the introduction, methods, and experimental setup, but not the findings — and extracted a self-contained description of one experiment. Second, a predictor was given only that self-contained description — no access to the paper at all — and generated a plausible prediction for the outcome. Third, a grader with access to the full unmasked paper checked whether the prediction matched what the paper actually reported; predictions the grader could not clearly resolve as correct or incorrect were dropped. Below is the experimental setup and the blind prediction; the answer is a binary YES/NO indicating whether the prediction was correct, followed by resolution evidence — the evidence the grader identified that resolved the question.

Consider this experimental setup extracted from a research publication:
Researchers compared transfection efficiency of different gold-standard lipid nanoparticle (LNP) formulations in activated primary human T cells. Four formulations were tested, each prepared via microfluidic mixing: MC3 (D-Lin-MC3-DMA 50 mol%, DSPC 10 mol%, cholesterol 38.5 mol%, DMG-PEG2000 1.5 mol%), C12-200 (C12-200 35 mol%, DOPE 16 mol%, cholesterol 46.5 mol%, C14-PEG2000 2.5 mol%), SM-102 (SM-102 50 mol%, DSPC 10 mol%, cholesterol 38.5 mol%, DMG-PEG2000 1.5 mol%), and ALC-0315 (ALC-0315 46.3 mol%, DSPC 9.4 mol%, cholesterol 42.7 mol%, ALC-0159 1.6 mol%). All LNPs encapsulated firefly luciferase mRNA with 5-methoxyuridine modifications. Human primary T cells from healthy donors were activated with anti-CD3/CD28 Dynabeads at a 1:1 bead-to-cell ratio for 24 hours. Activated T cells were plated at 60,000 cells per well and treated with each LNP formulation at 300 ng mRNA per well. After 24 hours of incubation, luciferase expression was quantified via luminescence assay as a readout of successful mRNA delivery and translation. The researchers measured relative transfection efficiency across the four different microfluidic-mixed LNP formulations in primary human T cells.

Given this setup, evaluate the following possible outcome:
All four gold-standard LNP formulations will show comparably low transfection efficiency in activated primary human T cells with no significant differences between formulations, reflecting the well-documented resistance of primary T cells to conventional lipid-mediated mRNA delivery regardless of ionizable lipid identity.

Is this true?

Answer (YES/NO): NO